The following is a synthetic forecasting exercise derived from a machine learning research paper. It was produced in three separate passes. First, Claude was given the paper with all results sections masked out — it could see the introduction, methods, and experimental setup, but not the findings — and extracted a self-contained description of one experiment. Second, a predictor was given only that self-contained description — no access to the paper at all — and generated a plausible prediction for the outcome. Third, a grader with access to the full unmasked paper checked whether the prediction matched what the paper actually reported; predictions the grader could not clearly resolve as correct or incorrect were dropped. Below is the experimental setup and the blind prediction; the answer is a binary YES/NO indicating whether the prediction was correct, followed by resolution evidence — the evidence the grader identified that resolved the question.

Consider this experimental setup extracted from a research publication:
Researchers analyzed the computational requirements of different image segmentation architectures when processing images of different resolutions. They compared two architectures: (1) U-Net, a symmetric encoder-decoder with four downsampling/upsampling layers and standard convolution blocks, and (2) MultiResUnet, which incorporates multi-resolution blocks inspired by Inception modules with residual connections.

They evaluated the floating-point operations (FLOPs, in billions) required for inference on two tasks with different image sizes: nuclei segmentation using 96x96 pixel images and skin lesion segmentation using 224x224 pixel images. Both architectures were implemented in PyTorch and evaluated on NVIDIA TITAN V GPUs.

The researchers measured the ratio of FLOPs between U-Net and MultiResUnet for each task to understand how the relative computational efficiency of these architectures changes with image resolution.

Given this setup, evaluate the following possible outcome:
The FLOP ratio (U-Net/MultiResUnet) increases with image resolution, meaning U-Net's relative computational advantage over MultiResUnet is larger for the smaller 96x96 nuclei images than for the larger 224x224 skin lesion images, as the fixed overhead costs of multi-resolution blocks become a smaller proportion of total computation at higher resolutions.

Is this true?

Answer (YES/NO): NO